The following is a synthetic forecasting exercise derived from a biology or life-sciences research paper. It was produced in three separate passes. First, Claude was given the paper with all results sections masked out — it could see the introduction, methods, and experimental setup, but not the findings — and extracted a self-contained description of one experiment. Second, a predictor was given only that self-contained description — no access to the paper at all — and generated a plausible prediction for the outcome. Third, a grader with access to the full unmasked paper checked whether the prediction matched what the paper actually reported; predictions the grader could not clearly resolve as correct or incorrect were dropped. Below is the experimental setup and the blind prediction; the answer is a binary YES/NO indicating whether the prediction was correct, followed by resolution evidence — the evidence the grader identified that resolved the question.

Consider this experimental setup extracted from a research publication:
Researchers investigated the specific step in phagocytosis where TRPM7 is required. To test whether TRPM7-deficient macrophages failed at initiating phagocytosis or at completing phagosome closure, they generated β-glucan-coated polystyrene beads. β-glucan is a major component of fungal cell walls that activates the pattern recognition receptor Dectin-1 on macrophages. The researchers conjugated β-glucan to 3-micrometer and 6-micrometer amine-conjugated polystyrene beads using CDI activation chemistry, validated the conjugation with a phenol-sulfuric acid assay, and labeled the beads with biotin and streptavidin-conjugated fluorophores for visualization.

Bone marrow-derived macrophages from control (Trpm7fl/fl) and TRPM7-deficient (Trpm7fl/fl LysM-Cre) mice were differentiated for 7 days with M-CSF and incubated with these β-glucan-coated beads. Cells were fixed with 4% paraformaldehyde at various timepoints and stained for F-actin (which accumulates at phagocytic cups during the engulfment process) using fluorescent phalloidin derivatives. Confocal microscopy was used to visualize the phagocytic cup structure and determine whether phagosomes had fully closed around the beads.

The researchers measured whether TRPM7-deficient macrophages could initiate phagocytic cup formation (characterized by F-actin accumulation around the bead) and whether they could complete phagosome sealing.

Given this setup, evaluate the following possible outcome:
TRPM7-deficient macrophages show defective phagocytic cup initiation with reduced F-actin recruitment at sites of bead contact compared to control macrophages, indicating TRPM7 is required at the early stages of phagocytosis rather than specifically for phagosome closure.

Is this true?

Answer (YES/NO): NO